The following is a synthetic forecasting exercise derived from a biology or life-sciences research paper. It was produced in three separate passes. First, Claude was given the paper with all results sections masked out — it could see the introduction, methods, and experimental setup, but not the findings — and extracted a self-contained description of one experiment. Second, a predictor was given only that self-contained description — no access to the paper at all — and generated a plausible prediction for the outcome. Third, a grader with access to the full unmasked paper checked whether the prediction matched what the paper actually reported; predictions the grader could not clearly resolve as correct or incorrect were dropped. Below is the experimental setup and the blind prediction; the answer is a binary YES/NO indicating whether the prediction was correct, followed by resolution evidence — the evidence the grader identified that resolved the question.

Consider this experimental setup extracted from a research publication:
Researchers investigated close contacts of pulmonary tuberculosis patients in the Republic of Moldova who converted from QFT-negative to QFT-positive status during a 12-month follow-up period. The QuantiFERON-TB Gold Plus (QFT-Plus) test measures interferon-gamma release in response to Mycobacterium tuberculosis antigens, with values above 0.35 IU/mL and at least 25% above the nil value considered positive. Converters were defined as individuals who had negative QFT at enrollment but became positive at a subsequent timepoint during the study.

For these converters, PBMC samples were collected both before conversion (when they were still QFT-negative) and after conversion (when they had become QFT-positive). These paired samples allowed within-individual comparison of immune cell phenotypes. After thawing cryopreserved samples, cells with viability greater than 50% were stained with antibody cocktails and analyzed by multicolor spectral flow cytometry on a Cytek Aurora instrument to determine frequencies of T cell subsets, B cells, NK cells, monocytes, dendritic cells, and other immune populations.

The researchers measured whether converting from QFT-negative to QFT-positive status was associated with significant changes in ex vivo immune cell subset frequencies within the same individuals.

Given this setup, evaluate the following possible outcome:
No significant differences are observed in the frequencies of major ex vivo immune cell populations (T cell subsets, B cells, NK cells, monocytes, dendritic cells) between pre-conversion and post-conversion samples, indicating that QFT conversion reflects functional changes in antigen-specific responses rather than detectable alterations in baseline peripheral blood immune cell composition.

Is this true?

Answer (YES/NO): YES